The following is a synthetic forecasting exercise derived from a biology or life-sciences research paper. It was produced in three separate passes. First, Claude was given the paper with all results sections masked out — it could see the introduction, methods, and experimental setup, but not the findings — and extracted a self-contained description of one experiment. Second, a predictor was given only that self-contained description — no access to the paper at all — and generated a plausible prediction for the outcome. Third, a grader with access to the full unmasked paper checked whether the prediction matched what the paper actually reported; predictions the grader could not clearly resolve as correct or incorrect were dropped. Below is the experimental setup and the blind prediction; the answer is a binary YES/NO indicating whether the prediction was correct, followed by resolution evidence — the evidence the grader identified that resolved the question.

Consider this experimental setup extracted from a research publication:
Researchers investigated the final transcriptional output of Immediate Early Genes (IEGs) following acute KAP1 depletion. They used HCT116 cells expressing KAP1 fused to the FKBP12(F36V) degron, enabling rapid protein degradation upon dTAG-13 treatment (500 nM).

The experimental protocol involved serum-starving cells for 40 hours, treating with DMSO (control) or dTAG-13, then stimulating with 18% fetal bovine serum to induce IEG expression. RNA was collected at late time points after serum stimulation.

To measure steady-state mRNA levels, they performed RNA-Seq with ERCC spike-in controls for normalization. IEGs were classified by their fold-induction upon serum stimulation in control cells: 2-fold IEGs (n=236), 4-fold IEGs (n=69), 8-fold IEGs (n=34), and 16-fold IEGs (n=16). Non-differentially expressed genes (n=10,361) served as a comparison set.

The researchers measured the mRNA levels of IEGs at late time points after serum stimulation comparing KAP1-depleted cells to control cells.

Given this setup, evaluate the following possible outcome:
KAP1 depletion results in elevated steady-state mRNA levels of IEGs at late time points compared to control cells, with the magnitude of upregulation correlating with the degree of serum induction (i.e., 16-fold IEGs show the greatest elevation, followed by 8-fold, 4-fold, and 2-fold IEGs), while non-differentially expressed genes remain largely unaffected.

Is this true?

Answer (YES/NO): NO